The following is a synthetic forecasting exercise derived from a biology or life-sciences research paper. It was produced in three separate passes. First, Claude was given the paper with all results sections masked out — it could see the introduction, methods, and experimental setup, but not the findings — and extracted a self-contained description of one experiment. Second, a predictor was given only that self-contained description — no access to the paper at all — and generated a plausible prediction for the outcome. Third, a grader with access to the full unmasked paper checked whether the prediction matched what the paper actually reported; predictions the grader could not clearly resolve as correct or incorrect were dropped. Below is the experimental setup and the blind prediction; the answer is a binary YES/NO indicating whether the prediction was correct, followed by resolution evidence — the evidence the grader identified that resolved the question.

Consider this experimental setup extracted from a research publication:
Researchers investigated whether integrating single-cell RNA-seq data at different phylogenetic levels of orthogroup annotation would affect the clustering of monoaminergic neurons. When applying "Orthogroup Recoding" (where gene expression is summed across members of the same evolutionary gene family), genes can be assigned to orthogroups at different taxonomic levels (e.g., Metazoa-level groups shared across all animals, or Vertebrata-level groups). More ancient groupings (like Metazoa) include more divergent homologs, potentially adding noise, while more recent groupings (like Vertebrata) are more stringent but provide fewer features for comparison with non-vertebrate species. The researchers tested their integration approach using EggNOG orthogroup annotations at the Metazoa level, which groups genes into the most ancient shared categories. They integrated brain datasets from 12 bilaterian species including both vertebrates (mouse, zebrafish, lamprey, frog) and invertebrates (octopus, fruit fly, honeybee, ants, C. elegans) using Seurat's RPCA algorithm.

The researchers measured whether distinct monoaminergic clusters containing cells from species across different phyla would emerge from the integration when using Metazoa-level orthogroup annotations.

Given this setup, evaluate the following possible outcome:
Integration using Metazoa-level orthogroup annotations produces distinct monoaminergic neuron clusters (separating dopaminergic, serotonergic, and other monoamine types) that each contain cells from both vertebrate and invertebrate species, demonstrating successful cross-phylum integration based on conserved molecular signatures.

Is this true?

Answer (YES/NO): NO